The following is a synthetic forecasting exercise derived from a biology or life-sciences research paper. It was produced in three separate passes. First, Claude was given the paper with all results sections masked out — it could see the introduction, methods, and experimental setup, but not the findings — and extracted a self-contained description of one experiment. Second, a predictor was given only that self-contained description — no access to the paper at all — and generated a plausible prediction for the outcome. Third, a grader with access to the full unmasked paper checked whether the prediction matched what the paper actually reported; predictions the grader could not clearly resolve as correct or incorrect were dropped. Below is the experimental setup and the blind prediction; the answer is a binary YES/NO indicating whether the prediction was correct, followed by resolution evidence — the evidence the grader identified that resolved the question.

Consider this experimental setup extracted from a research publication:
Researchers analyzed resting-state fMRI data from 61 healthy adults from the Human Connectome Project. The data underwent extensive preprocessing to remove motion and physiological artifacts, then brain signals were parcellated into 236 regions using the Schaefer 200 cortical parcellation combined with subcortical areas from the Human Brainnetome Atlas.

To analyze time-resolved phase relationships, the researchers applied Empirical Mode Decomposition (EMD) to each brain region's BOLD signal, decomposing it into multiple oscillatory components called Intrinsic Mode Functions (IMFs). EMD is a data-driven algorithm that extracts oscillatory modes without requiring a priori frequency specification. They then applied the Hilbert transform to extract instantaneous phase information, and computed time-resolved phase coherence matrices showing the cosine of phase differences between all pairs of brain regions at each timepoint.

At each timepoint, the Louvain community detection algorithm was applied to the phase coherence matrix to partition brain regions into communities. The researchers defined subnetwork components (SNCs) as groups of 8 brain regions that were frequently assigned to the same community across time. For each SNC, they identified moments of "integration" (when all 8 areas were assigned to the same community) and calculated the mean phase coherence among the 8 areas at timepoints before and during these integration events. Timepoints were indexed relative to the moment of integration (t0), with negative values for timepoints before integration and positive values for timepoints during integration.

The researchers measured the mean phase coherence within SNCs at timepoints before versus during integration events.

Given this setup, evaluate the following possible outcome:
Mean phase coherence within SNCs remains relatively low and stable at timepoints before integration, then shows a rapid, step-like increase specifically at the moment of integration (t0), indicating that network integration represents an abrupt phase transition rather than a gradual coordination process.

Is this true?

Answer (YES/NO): NO